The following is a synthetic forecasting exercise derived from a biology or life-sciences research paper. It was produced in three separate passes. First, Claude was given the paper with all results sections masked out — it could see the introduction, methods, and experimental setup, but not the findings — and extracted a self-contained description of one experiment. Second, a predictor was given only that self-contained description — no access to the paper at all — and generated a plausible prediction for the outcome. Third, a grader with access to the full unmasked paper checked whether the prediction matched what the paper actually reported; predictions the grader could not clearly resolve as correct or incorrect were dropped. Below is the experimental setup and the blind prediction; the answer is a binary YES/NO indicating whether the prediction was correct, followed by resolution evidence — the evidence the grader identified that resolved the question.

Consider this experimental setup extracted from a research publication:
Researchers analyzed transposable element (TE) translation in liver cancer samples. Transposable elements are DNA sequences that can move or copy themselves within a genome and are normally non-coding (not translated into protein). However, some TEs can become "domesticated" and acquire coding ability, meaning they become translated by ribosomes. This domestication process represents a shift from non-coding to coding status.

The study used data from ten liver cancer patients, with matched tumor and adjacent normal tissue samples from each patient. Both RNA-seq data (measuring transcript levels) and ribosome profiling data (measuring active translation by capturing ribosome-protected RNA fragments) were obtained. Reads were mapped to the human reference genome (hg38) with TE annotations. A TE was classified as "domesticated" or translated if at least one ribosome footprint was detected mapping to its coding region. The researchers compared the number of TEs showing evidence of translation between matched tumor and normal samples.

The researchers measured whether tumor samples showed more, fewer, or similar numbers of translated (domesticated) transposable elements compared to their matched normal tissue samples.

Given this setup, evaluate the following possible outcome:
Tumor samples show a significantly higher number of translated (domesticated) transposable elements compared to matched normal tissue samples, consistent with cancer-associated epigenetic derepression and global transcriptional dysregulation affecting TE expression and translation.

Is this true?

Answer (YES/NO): YES